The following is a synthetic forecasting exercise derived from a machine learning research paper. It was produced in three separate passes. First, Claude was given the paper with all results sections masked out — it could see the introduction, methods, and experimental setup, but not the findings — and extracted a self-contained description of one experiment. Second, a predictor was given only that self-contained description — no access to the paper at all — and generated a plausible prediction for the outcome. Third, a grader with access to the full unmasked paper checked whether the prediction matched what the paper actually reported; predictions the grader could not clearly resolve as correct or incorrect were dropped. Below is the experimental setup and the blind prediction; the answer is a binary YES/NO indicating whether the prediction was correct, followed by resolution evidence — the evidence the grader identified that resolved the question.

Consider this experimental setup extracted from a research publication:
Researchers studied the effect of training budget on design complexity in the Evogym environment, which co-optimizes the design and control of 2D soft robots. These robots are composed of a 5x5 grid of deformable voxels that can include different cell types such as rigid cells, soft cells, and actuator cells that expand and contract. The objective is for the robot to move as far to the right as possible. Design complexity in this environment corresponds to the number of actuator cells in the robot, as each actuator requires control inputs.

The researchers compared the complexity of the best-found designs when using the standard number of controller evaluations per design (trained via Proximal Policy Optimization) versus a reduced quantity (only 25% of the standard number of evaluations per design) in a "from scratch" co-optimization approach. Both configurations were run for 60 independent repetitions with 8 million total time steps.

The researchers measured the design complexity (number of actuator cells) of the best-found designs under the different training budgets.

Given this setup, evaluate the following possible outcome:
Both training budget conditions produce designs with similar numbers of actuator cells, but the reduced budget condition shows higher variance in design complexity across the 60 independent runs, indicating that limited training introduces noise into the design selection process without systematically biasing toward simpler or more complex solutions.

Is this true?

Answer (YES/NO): NO